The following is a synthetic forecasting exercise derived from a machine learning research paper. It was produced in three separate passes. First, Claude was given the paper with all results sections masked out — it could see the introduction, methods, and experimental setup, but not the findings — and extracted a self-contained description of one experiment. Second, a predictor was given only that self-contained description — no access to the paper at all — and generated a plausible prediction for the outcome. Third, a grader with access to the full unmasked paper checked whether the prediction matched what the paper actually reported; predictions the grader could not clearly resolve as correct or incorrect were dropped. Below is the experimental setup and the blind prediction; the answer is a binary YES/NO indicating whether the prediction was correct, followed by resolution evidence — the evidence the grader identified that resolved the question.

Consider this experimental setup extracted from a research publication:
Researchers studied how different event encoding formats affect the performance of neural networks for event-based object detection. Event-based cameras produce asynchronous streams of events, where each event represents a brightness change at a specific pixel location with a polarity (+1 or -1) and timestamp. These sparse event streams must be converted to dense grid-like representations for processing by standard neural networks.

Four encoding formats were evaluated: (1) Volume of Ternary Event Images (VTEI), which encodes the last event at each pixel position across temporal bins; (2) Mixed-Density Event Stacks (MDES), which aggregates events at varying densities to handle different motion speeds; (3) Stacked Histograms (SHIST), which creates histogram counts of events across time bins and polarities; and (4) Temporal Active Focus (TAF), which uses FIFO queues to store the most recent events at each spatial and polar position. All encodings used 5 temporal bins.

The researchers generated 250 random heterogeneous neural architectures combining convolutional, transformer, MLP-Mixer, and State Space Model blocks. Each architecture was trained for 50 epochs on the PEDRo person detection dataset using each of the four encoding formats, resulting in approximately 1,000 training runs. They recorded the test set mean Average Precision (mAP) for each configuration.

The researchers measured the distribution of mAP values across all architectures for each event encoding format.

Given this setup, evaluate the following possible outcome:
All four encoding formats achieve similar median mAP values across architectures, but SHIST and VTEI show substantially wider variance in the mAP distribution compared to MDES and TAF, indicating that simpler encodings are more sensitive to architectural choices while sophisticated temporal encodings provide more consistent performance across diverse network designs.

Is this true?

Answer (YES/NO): NO